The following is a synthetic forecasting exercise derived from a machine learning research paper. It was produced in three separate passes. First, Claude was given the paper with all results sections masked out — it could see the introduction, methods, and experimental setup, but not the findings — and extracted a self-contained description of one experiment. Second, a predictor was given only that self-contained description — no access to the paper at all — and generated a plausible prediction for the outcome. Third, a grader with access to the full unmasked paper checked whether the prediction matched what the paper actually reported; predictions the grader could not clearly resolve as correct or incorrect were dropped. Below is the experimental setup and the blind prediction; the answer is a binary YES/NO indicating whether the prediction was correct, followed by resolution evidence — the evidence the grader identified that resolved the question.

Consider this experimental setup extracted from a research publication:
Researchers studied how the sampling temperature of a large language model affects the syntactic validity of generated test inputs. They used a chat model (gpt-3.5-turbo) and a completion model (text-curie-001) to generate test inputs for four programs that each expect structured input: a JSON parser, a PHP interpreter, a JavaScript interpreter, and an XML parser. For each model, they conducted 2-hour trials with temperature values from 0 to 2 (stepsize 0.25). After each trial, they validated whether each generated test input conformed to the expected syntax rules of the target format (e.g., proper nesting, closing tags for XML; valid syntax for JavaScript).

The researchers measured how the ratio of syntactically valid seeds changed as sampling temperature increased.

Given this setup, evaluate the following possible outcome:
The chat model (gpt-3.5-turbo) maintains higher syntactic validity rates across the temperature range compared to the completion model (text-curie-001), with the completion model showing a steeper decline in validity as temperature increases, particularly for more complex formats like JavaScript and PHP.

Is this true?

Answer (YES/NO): NO